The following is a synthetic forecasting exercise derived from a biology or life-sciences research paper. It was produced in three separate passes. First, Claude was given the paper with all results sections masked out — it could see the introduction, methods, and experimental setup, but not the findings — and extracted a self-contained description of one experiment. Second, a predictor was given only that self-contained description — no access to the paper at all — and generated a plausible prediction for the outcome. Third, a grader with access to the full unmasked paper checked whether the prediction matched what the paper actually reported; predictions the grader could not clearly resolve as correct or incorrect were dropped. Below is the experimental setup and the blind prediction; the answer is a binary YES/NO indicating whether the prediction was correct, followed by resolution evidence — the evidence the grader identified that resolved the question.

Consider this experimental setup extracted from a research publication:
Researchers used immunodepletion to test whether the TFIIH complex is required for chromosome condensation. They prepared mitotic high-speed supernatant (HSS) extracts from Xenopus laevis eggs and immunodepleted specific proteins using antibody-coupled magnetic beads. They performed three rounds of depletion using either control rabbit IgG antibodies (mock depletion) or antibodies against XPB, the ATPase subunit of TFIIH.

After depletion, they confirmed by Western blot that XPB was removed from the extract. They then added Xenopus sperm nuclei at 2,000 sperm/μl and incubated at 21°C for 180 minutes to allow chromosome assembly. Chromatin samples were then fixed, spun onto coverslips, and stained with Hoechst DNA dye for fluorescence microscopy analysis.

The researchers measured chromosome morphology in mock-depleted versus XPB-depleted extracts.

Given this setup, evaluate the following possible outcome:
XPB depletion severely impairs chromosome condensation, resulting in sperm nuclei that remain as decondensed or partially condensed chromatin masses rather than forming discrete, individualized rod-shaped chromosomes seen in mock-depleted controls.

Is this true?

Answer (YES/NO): YES